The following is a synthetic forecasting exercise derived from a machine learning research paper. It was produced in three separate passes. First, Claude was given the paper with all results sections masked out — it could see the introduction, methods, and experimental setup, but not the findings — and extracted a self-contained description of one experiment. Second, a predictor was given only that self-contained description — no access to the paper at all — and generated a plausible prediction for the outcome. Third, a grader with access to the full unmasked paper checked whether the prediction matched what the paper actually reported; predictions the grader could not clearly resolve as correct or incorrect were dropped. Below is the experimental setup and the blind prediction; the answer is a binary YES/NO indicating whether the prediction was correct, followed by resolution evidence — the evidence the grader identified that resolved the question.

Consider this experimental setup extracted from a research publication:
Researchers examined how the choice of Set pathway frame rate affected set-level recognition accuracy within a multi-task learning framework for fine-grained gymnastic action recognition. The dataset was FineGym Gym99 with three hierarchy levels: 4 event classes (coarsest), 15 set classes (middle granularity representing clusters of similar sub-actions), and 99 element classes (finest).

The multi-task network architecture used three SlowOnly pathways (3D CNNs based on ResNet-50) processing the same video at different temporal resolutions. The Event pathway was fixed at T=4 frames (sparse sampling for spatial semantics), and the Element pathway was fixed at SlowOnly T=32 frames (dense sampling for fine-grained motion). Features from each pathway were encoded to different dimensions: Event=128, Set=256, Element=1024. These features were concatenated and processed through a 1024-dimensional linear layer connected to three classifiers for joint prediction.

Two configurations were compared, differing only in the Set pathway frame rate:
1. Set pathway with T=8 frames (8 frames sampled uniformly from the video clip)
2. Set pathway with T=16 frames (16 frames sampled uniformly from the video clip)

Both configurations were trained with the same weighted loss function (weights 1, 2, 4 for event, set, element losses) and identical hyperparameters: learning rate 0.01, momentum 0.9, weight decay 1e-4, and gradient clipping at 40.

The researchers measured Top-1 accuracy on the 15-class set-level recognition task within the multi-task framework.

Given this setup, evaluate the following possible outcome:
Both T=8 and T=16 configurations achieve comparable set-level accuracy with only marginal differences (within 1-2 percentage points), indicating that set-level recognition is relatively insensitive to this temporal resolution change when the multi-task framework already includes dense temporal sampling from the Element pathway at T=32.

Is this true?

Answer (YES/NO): YES